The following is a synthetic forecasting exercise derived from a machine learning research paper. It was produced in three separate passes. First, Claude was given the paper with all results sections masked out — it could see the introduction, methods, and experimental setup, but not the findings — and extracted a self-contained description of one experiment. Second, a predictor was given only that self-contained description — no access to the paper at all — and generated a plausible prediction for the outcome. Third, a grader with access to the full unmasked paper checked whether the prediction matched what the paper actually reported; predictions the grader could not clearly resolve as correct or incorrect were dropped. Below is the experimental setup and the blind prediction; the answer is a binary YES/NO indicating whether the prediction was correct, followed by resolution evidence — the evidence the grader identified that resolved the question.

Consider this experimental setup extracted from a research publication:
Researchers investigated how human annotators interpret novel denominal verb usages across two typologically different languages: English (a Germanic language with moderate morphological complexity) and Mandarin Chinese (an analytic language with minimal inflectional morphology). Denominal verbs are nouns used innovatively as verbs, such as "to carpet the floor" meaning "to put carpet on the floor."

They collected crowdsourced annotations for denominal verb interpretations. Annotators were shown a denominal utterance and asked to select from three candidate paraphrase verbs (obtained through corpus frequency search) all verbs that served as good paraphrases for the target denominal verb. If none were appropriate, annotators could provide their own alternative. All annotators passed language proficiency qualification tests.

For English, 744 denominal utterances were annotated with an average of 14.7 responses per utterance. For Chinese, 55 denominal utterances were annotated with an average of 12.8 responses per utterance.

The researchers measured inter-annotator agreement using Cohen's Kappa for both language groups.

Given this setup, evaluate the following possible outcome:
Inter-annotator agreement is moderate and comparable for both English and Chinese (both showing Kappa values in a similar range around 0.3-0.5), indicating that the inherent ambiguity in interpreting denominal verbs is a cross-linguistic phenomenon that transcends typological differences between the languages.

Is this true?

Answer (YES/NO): NO